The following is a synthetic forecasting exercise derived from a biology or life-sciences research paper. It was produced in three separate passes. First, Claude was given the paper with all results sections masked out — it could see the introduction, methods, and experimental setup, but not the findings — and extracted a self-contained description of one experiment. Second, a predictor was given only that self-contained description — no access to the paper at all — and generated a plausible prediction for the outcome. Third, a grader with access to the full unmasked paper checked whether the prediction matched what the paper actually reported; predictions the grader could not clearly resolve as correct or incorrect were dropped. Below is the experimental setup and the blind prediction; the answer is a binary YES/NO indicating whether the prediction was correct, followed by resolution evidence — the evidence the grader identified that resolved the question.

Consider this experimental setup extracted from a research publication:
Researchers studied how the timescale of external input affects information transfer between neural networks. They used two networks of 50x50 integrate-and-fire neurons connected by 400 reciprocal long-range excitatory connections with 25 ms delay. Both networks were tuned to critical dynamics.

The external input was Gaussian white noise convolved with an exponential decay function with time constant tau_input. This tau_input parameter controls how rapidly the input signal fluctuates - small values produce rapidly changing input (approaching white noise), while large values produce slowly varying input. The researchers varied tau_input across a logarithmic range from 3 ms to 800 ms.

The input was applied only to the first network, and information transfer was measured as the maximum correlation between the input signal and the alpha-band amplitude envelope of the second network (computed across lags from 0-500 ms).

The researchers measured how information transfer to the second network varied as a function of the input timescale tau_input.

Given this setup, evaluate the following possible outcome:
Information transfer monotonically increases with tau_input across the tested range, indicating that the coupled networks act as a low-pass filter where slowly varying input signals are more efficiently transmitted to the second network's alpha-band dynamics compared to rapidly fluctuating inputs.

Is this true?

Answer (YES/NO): YES